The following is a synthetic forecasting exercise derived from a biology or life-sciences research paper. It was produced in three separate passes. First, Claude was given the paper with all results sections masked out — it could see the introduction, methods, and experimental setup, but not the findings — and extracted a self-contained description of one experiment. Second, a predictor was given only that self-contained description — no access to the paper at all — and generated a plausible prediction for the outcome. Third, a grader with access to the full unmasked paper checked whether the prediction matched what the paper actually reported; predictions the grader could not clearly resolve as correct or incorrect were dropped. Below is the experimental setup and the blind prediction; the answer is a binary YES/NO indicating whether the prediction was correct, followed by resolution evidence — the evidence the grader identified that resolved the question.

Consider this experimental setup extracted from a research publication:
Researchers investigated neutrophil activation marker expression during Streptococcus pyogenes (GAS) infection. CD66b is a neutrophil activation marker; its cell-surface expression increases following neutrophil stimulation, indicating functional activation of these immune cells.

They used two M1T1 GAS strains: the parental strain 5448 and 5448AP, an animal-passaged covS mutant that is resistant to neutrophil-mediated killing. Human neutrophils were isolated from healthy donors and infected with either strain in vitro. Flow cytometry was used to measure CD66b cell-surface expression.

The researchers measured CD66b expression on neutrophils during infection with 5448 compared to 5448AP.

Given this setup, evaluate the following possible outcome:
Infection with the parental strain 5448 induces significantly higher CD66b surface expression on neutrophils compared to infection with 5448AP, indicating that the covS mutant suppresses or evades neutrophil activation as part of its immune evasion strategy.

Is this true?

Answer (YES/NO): NO